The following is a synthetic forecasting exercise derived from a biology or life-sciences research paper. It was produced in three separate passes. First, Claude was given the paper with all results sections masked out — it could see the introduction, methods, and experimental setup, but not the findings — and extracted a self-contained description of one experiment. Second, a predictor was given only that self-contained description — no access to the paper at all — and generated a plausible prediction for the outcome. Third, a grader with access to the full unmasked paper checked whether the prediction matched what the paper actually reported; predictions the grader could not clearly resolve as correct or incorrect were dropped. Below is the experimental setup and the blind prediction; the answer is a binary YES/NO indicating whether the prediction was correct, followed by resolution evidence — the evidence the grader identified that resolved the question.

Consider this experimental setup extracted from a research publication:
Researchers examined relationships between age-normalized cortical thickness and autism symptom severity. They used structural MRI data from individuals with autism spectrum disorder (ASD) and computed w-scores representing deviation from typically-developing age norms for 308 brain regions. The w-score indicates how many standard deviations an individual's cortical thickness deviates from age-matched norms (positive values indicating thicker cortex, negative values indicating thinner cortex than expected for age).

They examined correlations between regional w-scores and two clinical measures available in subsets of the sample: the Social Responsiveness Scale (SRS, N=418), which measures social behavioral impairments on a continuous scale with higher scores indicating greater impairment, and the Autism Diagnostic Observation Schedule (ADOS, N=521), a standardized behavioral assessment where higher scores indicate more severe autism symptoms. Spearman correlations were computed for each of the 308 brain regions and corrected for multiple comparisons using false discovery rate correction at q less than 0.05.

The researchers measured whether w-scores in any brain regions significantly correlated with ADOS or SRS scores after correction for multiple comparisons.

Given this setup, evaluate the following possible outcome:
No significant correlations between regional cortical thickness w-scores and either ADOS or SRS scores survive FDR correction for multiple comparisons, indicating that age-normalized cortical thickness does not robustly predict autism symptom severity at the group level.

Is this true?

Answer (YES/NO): NO